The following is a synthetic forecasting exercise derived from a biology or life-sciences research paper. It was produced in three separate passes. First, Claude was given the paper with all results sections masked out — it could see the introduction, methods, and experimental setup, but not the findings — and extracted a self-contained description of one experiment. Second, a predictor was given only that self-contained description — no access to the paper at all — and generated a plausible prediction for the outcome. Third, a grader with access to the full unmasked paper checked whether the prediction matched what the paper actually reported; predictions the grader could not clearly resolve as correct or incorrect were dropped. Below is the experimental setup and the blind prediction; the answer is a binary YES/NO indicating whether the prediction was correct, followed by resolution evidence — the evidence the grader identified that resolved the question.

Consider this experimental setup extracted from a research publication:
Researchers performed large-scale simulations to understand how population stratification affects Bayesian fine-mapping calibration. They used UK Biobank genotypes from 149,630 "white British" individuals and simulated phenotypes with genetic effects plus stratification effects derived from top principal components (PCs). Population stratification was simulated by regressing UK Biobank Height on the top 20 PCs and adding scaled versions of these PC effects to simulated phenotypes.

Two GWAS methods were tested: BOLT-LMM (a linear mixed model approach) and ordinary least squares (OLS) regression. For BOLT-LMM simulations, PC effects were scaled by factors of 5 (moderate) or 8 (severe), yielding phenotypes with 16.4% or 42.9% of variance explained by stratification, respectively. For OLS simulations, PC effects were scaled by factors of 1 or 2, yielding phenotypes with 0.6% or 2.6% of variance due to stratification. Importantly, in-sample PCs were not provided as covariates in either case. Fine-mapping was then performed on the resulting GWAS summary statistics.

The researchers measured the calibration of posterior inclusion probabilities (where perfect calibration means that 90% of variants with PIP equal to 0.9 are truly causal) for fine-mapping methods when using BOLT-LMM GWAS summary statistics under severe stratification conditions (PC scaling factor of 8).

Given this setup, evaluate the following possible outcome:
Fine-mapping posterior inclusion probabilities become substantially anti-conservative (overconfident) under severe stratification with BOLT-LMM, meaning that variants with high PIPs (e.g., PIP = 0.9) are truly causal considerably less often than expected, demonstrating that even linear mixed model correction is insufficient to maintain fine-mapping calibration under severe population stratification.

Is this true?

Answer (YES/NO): NO